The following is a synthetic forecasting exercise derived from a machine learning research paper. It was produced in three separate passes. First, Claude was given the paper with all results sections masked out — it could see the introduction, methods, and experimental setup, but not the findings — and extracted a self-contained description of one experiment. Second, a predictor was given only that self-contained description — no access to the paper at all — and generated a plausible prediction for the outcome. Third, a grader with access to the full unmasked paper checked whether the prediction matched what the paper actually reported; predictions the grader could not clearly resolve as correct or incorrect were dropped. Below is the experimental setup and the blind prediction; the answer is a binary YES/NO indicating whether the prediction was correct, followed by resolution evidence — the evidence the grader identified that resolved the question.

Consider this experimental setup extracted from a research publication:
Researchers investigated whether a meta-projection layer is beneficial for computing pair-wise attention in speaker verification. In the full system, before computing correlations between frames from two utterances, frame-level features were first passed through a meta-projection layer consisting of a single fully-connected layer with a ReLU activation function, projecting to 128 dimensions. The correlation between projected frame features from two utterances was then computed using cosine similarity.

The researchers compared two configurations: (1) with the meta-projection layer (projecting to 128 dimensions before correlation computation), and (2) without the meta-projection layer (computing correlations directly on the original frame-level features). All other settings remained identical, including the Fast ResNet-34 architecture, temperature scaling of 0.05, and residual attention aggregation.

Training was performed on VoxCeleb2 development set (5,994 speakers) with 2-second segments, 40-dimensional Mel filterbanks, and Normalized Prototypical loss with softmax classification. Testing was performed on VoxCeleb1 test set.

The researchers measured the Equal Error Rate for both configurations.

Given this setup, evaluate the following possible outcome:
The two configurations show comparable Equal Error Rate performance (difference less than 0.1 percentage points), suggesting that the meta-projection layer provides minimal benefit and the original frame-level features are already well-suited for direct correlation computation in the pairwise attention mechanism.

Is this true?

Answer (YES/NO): NO